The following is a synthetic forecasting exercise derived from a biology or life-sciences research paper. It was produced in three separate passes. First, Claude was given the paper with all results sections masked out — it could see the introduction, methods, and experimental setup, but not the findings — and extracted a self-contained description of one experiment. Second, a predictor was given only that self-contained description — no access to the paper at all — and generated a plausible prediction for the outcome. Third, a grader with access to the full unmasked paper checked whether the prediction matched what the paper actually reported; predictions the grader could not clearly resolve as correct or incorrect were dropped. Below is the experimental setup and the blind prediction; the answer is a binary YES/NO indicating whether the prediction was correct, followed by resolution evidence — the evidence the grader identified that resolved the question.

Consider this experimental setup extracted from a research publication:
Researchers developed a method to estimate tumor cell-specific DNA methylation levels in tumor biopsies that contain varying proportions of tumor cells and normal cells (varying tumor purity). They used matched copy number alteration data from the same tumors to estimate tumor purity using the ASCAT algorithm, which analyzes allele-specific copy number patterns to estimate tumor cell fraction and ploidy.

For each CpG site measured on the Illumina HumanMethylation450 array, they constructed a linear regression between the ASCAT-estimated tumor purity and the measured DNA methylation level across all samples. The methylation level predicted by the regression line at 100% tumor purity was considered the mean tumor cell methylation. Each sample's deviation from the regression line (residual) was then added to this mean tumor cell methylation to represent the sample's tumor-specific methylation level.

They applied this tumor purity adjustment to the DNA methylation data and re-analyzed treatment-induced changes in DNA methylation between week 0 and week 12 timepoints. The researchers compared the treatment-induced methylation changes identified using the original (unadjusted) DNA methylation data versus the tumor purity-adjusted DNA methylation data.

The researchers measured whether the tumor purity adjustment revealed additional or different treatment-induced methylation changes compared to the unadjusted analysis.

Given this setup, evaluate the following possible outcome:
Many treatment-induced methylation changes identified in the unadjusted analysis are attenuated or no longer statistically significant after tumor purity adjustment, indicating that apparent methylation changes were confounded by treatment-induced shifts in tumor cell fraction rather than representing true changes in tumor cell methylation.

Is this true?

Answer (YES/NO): YES